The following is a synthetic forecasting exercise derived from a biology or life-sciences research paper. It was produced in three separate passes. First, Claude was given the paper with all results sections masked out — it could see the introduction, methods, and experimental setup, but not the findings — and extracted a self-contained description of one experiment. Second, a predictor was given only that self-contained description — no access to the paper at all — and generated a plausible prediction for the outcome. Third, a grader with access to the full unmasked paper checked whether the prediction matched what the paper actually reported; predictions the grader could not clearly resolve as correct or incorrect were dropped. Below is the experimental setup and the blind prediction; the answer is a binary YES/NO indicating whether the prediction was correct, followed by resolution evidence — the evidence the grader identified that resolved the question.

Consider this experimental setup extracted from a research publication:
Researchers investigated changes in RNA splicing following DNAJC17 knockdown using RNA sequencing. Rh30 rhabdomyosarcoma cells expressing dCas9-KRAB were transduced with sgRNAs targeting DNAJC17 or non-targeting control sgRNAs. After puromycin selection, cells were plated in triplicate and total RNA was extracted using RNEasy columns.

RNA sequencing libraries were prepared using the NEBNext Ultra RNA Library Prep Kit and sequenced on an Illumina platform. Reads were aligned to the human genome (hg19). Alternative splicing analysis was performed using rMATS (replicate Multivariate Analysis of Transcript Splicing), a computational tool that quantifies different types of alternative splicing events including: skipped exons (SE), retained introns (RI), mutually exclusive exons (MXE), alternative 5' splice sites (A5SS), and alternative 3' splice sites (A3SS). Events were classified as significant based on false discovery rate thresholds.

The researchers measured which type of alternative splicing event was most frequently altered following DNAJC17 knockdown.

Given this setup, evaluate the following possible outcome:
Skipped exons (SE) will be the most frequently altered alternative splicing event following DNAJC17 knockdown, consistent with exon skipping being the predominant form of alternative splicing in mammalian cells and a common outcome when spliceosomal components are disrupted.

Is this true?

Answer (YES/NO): YES